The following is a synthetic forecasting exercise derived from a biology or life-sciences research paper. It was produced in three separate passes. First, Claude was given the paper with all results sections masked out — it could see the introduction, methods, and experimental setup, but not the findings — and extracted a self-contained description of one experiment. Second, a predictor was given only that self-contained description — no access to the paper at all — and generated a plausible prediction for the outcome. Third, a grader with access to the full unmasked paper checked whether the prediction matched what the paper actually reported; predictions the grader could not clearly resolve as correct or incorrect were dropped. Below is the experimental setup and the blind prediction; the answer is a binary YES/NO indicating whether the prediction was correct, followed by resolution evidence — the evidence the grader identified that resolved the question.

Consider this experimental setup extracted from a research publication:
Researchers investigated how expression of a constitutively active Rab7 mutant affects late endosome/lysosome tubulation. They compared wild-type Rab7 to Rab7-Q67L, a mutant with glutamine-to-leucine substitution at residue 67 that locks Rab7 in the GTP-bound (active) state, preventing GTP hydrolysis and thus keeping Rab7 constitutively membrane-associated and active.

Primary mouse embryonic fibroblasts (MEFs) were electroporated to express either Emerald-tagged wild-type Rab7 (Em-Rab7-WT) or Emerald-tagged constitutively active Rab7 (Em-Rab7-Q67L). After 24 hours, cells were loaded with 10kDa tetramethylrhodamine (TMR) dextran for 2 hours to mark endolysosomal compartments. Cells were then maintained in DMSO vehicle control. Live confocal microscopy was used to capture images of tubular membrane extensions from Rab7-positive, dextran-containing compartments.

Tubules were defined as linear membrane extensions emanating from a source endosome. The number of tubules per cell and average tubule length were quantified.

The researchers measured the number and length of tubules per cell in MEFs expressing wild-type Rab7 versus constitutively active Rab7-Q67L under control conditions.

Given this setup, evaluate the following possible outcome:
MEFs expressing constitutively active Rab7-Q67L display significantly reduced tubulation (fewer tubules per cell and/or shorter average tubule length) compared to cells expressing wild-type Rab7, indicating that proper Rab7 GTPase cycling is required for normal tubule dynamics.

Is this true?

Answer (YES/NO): YES